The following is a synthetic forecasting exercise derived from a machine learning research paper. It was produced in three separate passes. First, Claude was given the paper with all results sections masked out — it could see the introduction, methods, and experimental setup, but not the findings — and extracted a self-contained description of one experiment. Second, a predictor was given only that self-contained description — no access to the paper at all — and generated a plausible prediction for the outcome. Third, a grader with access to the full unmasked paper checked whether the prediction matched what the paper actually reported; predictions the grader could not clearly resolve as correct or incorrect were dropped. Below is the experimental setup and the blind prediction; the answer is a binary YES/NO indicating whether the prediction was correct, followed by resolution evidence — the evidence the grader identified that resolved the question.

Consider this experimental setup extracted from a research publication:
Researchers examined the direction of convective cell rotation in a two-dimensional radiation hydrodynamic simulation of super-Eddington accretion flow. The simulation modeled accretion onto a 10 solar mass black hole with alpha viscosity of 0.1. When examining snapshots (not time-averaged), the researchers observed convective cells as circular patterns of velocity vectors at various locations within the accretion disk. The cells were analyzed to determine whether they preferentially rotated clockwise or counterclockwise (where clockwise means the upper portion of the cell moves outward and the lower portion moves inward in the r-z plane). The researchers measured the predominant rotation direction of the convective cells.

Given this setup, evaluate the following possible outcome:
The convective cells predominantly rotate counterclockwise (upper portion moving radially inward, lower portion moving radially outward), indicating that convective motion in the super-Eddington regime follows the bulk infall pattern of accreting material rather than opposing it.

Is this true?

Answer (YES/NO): NO